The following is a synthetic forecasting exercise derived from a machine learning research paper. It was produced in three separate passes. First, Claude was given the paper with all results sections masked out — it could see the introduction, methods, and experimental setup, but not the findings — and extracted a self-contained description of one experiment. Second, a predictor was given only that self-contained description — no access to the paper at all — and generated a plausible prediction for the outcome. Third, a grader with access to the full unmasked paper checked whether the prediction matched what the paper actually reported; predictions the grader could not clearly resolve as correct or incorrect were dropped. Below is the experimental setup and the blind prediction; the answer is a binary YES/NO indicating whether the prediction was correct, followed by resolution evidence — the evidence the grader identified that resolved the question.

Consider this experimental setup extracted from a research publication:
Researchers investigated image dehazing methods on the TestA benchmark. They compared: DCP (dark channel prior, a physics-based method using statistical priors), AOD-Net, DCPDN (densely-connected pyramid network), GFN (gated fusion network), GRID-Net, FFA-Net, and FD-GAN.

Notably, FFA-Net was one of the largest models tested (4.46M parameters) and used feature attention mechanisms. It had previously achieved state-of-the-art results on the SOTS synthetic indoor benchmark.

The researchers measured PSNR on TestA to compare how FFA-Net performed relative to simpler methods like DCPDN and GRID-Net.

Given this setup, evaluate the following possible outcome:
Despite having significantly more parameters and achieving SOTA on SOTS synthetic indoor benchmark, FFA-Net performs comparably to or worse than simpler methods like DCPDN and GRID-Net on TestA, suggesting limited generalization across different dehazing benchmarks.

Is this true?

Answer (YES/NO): YES